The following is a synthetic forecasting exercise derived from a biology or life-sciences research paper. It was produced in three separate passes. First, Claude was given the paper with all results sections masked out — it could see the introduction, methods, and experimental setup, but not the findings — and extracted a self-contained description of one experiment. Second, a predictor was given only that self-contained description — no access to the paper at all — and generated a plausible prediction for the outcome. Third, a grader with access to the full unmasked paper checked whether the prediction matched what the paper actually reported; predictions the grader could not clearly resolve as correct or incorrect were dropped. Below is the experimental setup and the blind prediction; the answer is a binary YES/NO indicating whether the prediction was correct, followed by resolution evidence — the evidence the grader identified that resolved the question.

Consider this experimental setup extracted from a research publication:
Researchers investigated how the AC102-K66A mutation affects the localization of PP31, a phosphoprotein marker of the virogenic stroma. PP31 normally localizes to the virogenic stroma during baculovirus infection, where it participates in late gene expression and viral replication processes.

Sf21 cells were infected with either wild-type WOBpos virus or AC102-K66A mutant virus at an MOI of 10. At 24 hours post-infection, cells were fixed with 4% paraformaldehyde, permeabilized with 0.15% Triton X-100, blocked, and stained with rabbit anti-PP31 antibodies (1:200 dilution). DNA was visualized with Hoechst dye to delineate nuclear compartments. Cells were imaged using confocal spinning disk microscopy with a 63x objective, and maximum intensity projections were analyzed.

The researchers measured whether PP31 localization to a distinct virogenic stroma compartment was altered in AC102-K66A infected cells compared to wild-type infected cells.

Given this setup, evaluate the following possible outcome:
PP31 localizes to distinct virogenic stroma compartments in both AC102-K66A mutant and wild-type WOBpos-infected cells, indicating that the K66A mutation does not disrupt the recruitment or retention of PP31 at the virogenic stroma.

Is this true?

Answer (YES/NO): NO